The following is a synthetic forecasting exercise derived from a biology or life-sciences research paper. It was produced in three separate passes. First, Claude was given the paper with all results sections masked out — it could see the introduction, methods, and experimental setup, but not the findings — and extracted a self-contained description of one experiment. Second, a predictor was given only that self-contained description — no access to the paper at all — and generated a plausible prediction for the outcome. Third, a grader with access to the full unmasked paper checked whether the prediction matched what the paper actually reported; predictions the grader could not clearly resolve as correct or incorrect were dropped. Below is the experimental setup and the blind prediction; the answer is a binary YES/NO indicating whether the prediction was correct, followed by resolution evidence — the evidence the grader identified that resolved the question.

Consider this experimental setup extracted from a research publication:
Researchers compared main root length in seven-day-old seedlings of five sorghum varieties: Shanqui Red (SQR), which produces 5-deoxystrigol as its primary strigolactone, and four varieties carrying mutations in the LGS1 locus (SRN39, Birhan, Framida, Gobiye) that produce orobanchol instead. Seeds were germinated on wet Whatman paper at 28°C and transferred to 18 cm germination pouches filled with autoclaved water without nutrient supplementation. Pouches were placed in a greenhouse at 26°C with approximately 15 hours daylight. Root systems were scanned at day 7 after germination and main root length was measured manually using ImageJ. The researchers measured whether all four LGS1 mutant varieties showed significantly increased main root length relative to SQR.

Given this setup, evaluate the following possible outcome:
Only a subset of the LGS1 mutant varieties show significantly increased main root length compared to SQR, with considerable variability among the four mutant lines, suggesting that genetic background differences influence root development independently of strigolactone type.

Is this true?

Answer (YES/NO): YES